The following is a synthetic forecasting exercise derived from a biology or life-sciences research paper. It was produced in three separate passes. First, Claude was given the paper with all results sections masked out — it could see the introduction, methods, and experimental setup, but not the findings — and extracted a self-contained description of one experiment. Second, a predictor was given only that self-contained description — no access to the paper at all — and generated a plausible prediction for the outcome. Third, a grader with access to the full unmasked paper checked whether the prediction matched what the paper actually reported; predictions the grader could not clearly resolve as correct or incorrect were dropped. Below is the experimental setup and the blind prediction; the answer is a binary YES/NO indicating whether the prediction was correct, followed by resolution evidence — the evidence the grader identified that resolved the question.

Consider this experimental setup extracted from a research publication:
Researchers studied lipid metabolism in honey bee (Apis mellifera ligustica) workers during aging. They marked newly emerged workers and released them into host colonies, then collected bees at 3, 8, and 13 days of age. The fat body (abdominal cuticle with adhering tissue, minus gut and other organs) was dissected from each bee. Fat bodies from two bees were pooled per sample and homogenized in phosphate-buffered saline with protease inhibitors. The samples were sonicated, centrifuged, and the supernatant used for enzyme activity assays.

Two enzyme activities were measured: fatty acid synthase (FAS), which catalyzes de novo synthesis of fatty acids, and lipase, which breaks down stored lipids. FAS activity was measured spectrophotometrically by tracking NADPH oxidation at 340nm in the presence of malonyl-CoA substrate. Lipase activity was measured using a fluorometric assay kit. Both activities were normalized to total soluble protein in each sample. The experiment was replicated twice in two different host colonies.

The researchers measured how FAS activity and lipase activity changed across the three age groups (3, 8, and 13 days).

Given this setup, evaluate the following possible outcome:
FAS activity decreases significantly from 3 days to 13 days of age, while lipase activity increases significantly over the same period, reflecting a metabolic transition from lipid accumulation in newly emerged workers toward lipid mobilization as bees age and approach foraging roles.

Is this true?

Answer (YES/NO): NO